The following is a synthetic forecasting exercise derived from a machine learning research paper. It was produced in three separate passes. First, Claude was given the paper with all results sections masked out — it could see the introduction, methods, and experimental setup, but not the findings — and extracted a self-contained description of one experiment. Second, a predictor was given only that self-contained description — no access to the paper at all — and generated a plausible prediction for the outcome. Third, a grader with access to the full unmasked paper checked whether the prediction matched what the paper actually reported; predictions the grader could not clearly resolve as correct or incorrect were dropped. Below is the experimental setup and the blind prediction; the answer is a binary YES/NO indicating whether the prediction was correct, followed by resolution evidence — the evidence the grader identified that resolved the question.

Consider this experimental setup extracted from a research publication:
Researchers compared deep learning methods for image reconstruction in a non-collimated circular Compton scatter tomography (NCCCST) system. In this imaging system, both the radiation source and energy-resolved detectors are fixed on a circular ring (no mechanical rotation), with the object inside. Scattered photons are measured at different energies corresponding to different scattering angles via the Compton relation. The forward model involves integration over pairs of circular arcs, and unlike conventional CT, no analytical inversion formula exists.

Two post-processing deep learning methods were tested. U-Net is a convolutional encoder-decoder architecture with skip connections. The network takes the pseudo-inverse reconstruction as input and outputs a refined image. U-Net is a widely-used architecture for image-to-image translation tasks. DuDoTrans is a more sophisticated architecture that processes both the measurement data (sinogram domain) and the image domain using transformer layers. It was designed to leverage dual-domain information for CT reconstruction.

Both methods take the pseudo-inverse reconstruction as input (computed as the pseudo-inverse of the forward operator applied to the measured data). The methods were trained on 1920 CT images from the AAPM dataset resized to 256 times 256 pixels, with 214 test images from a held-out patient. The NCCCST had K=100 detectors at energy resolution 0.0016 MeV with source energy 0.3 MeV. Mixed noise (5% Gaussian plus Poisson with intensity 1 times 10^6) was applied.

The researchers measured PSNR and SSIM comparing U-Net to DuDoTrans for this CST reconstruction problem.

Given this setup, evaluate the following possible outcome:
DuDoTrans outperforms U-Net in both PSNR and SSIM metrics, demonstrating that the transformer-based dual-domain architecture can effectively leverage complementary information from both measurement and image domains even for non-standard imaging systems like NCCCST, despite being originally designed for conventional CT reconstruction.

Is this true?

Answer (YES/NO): YES